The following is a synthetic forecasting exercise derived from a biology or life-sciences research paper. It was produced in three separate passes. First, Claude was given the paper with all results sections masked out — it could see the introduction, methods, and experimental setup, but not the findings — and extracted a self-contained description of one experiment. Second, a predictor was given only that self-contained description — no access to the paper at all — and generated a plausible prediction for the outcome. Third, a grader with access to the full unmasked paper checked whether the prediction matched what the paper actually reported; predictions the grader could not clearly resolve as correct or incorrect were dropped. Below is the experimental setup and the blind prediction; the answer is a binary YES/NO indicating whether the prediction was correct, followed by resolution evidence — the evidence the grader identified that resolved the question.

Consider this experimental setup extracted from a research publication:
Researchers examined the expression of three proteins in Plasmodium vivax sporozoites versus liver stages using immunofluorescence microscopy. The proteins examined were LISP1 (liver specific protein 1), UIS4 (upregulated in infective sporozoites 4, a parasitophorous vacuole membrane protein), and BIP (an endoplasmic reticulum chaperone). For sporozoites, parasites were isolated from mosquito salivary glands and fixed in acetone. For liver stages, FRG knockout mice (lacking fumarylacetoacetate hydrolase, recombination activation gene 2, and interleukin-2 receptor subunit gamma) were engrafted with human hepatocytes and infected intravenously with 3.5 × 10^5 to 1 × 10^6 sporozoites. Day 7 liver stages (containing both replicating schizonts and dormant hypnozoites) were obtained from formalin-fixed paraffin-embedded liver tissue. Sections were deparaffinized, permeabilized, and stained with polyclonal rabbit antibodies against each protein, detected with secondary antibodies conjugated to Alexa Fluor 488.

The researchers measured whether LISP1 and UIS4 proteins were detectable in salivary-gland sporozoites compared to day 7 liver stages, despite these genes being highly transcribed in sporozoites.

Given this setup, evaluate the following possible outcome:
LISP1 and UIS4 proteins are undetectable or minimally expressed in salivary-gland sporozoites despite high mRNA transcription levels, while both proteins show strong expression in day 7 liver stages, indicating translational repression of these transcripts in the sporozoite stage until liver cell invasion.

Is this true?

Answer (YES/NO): YES